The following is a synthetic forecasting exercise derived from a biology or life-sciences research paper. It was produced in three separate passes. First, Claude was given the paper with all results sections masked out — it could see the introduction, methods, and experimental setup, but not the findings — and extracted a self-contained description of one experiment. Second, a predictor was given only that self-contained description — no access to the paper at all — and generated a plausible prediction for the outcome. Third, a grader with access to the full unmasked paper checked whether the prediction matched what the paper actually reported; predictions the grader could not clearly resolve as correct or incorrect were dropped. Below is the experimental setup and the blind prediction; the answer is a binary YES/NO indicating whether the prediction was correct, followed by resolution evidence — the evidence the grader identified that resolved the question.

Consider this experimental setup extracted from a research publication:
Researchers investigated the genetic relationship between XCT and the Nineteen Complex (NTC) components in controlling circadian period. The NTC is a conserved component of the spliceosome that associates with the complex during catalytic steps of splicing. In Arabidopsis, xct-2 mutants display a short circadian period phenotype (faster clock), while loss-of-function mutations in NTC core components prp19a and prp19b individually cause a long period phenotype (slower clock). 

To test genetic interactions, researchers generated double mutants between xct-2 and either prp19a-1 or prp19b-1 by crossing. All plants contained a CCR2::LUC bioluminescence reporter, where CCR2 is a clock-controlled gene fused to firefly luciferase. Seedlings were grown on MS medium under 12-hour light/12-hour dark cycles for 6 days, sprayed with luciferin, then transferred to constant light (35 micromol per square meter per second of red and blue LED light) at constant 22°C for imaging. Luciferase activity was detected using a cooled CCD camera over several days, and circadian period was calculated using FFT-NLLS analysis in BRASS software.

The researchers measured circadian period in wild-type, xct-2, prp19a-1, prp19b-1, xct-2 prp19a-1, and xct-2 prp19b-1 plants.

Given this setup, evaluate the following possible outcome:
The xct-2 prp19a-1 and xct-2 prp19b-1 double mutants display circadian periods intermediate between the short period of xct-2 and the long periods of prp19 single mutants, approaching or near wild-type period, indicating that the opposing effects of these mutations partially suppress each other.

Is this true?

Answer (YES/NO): NO